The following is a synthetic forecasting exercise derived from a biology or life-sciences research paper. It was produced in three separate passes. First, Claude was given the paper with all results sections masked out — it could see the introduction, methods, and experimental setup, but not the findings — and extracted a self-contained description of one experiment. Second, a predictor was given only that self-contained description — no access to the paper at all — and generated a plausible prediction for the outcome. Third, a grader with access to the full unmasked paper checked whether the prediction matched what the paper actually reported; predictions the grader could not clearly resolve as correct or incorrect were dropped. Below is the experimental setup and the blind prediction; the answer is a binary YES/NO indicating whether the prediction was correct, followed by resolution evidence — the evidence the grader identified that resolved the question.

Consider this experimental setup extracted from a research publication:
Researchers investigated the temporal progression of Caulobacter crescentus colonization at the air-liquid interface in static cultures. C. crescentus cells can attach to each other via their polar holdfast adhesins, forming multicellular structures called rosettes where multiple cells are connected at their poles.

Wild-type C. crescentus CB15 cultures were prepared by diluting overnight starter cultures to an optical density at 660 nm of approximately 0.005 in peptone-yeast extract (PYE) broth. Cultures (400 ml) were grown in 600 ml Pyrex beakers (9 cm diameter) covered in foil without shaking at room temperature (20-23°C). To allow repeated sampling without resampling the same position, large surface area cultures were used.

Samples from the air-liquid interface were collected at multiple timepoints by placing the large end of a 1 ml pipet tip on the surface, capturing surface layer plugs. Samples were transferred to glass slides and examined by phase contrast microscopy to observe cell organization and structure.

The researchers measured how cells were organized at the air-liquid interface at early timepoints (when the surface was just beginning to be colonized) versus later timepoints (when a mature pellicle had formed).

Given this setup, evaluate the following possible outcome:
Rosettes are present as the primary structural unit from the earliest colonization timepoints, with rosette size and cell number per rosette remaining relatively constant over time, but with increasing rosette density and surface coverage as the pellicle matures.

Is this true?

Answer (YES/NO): NO